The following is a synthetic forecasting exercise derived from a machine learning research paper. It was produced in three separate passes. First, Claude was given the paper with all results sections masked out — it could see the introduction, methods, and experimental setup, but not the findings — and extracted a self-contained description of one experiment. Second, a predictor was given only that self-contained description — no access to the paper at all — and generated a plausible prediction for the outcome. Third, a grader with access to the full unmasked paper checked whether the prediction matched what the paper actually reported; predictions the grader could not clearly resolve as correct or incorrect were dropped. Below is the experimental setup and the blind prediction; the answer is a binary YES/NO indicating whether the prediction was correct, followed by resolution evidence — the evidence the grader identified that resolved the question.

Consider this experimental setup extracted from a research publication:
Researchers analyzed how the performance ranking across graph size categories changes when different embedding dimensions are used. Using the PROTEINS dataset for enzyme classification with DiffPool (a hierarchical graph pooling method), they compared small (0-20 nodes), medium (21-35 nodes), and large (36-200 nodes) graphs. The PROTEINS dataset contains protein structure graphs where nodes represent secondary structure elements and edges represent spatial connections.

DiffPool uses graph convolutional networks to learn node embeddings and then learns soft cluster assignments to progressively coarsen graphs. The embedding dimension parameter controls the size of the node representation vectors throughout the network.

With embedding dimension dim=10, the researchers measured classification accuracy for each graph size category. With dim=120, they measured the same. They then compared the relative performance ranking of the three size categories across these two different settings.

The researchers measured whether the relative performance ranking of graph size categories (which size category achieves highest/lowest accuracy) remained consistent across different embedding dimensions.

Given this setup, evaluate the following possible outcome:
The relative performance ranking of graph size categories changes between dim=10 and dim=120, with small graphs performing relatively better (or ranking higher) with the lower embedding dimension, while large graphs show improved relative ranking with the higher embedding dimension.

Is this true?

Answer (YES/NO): NO